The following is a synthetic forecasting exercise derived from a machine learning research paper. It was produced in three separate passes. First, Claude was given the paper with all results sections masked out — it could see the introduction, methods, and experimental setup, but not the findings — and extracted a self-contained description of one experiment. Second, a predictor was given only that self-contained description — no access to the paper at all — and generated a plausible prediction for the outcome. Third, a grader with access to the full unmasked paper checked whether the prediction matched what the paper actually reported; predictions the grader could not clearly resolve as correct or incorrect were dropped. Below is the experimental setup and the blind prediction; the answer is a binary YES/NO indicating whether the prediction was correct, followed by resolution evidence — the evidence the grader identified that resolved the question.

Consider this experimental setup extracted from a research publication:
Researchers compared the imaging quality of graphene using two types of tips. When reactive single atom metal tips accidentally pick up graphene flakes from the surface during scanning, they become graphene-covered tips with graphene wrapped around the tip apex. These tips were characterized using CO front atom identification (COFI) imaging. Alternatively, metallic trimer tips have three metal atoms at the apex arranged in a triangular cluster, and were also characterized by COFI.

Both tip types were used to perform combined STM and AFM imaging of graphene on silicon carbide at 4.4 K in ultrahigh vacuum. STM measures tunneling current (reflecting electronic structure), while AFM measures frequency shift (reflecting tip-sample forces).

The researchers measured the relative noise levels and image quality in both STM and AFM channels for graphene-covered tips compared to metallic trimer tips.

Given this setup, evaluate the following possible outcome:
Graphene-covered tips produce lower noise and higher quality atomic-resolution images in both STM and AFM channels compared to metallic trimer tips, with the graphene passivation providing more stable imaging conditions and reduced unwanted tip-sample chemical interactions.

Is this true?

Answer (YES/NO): NO